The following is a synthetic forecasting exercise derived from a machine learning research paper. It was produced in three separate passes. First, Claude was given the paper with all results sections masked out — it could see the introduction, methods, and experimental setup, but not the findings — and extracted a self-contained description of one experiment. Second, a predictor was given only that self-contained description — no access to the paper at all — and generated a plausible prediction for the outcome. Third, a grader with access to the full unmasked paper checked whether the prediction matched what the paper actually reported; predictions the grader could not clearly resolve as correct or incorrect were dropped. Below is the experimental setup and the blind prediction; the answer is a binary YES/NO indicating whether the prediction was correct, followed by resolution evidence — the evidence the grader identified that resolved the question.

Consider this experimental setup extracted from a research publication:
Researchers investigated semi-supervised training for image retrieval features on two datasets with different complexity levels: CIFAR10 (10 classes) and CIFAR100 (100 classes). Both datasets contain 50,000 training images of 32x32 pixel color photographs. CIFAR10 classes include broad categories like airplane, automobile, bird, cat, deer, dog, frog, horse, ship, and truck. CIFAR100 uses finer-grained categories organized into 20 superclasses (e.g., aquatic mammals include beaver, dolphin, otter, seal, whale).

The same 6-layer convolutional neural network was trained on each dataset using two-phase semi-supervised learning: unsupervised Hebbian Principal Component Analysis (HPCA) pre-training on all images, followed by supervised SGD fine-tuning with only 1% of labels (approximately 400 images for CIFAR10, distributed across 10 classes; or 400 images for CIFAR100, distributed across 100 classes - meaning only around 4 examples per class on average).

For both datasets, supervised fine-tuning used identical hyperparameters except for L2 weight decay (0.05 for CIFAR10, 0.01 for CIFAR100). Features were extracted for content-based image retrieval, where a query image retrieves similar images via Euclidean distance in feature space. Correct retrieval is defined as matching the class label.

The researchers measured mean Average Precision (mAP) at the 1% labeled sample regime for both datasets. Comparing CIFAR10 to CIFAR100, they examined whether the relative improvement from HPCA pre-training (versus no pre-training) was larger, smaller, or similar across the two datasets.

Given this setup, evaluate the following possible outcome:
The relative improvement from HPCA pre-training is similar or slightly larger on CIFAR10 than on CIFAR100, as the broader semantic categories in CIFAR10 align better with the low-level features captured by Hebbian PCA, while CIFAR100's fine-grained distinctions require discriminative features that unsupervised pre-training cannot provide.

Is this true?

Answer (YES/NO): YES